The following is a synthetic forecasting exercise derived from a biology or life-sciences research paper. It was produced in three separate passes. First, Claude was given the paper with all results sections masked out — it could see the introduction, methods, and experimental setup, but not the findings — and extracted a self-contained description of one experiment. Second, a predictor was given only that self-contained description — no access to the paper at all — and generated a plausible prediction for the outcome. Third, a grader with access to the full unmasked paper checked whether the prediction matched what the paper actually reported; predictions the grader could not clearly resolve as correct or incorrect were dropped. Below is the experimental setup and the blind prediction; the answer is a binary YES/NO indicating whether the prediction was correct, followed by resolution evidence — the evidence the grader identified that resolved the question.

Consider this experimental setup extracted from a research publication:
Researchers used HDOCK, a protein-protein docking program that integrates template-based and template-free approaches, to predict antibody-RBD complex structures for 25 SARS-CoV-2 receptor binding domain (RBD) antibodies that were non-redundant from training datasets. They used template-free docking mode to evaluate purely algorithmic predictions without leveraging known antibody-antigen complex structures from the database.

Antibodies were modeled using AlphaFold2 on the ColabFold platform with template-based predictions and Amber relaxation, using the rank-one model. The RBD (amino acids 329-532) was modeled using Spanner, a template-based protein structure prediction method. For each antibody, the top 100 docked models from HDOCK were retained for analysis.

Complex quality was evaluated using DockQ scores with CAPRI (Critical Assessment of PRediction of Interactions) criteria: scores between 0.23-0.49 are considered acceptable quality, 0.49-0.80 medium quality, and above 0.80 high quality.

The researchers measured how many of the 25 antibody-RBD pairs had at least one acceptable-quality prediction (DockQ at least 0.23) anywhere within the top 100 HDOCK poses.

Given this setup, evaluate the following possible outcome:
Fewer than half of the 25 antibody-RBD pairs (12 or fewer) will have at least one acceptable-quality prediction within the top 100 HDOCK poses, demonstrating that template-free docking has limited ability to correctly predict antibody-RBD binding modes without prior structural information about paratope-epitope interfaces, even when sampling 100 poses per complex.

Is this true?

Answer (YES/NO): YES